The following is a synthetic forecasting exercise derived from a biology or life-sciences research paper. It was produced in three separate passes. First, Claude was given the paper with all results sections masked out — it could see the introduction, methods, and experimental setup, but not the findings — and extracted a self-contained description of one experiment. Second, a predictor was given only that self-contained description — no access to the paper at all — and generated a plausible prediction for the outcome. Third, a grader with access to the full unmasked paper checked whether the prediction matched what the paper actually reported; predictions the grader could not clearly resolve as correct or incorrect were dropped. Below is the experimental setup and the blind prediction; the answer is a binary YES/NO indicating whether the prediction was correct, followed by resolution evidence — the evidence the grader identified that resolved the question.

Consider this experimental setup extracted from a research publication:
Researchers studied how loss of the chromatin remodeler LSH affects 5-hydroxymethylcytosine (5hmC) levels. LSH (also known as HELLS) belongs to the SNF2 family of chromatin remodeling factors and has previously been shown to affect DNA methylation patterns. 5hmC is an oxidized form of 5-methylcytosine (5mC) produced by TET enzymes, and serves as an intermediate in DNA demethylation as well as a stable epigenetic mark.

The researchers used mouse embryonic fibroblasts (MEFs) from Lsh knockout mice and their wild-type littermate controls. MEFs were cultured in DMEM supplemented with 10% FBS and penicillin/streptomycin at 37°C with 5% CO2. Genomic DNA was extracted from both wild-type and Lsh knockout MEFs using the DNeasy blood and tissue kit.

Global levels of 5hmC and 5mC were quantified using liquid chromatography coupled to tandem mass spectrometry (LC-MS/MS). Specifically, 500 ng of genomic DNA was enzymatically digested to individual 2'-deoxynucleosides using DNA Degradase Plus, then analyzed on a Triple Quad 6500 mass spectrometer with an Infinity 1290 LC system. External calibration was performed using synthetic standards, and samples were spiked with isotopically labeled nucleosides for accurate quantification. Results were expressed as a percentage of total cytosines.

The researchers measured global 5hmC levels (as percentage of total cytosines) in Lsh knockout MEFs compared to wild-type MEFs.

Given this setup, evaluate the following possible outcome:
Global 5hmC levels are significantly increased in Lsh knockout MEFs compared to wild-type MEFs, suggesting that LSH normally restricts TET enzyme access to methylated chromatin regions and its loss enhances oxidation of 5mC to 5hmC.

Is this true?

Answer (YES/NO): NO